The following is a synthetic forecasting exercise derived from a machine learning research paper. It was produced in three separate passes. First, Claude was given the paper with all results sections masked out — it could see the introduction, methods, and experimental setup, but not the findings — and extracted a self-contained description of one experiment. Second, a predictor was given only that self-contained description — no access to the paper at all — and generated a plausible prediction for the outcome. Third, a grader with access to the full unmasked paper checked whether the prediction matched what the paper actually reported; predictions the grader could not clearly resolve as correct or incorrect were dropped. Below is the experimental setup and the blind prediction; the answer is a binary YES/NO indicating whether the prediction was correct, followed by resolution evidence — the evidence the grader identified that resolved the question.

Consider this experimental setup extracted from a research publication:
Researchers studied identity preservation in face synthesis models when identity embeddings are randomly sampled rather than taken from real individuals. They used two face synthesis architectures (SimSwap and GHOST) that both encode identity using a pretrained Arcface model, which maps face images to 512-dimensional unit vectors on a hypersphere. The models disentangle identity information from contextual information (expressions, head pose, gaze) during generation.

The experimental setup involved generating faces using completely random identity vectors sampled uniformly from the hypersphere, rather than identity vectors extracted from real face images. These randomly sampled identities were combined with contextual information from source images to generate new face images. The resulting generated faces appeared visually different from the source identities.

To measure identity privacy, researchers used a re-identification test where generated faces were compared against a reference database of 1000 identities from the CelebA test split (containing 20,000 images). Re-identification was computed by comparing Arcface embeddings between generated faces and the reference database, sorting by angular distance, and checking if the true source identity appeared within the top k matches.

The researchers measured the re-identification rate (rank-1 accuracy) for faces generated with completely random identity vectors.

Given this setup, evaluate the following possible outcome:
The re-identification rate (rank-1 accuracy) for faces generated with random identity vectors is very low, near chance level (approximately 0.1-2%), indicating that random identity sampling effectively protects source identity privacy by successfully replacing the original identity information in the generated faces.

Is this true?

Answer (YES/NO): NO